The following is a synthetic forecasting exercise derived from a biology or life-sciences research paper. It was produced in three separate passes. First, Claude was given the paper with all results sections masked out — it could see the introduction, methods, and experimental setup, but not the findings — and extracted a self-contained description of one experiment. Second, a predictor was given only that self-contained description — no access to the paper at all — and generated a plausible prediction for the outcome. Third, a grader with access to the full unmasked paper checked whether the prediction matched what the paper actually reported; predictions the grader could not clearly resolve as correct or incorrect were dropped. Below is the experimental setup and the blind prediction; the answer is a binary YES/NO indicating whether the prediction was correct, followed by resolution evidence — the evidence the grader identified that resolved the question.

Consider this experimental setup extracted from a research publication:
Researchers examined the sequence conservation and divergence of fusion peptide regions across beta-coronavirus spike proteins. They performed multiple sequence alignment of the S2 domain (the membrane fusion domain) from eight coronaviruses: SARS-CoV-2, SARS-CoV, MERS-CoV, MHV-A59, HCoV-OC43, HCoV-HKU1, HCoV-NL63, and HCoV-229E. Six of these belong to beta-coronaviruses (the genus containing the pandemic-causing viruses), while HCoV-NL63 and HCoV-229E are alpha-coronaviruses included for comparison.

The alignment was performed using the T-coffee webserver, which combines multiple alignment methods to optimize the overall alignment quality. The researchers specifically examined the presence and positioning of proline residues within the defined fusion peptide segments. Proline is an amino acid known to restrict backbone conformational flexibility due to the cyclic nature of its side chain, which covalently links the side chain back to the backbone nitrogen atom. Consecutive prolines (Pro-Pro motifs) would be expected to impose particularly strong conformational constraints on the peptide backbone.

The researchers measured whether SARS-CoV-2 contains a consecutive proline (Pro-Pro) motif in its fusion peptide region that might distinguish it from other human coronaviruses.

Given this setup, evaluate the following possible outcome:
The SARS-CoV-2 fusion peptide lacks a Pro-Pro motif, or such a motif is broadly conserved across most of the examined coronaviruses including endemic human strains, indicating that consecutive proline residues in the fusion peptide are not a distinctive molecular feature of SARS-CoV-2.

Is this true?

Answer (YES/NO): NO